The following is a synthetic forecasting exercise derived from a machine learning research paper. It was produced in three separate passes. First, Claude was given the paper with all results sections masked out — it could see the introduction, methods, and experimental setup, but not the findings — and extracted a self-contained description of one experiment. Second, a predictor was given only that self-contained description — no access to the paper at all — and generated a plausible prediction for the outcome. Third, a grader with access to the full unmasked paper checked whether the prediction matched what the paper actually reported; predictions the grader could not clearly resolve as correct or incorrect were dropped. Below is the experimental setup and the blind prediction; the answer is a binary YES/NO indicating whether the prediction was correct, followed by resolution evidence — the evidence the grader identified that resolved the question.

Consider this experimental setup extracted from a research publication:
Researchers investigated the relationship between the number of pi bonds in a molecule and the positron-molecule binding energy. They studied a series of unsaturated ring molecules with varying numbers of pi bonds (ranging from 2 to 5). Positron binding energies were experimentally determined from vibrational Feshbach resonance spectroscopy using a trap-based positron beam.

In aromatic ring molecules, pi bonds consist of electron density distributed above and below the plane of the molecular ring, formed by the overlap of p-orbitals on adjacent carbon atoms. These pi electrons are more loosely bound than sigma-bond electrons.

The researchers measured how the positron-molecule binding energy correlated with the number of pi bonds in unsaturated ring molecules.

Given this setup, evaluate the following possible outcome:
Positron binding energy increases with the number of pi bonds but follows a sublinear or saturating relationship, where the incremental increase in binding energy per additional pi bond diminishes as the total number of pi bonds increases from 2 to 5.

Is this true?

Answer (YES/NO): NO